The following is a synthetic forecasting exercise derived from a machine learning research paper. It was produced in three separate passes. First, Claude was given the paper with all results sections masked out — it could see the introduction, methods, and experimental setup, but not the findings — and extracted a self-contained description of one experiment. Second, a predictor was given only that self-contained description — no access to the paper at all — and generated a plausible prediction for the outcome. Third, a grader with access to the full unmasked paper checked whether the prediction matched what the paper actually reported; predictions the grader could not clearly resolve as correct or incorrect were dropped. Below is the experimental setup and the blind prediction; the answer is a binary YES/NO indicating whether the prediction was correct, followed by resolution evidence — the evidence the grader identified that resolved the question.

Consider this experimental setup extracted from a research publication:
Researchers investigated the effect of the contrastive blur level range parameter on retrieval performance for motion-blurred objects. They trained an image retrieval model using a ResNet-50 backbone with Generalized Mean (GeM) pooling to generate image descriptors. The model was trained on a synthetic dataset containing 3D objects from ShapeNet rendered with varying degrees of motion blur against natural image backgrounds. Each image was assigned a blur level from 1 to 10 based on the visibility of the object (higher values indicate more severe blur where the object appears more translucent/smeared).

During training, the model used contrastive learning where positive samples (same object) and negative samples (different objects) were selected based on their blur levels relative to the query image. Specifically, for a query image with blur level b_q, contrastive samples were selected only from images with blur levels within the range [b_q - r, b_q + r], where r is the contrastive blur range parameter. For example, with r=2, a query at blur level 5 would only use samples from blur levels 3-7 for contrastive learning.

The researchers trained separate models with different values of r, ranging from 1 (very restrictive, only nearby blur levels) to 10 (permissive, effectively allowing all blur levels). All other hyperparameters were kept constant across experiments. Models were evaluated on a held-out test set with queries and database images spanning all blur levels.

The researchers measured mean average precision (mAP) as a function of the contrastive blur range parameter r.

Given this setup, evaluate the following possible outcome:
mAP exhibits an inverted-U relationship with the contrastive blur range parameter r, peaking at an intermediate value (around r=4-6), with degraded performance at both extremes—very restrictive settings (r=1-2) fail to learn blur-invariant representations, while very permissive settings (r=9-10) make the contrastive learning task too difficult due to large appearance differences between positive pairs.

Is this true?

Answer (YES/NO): NO